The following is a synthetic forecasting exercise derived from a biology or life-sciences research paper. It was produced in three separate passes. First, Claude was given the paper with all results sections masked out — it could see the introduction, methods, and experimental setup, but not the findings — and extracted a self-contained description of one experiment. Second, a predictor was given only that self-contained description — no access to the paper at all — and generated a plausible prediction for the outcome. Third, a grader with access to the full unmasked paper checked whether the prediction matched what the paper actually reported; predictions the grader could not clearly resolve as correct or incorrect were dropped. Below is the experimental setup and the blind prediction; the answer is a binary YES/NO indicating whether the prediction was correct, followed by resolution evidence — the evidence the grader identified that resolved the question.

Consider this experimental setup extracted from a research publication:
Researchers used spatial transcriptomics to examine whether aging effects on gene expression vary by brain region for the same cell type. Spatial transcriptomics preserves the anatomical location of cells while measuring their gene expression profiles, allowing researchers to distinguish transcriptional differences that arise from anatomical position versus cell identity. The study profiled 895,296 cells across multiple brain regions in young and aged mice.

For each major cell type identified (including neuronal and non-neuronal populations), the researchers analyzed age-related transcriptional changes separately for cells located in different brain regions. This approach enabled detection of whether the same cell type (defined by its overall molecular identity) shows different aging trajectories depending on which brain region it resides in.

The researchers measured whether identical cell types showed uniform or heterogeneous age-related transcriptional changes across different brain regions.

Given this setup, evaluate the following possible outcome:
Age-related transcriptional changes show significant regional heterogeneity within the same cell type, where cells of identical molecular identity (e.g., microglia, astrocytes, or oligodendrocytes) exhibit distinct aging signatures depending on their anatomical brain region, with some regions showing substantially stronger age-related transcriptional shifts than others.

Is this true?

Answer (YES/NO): YES